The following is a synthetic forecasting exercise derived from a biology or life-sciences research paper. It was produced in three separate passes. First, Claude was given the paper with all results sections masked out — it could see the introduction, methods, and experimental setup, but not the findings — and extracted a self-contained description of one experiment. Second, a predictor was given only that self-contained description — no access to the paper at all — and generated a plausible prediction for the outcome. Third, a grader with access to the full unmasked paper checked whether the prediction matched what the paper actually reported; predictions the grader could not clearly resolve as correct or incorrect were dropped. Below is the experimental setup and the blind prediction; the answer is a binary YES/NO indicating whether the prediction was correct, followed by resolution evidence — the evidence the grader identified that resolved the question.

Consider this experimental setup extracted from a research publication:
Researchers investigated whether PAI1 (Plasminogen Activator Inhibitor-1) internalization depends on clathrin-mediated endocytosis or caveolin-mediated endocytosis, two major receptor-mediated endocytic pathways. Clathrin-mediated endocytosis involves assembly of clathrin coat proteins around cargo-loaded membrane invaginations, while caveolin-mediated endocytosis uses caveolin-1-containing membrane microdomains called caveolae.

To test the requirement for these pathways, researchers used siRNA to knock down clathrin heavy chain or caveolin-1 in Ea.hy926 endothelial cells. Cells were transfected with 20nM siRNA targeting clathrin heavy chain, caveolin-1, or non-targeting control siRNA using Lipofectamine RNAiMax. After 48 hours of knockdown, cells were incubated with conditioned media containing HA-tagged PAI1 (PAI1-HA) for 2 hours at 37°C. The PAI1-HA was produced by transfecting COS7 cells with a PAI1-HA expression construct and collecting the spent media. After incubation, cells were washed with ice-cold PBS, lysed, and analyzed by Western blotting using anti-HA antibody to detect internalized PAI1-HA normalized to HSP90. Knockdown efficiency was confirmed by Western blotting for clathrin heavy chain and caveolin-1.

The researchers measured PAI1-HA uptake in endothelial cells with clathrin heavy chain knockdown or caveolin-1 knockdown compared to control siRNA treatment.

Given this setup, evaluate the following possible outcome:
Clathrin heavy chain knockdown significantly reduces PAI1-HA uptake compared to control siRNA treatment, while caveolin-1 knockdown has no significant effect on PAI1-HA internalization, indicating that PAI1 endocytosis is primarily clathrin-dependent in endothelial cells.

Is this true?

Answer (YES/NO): NO